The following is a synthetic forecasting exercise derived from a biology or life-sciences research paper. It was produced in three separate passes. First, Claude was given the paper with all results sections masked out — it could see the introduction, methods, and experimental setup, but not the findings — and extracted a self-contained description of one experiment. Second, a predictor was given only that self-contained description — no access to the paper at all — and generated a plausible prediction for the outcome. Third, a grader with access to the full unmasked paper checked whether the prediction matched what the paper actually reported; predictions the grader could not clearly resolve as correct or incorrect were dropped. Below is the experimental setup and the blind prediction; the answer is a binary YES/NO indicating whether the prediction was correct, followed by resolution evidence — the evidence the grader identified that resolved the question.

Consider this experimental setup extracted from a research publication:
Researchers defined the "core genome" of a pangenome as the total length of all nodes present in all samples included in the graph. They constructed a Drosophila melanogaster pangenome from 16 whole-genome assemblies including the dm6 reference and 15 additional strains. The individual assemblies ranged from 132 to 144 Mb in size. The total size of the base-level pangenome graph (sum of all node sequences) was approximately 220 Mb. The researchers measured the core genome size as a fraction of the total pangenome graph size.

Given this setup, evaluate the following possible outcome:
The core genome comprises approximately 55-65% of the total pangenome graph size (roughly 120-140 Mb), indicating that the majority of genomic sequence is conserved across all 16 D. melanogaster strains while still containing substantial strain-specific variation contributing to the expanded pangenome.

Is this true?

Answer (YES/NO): NO